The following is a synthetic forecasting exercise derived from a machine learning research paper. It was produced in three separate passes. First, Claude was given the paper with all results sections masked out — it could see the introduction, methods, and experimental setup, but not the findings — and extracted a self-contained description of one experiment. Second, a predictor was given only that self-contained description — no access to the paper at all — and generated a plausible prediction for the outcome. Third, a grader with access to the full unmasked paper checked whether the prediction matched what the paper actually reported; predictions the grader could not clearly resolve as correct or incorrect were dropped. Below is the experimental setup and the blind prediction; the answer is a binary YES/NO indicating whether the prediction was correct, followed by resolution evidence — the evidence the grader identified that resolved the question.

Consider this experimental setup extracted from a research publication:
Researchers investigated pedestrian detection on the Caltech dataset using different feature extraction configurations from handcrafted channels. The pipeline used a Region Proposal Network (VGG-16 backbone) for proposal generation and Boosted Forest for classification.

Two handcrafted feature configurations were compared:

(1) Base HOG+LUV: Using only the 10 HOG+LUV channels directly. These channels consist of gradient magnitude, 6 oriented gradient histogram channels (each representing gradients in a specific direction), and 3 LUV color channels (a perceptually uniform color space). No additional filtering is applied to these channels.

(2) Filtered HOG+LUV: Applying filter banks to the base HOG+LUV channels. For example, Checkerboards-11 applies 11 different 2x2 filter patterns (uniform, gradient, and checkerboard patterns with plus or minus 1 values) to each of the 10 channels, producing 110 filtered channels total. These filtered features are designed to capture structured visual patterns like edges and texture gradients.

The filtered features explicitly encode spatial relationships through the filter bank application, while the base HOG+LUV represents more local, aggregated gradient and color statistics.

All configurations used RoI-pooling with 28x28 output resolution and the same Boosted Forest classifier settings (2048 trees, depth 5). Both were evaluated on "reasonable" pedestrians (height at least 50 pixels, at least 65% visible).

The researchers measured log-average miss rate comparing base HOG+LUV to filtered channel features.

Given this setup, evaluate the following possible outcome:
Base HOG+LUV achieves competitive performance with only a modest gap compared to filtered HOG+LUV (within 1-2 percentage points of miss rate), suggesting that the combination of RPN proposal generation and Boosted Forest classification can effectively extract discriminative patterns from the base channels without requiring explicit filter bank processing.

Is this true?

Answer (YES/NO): YES